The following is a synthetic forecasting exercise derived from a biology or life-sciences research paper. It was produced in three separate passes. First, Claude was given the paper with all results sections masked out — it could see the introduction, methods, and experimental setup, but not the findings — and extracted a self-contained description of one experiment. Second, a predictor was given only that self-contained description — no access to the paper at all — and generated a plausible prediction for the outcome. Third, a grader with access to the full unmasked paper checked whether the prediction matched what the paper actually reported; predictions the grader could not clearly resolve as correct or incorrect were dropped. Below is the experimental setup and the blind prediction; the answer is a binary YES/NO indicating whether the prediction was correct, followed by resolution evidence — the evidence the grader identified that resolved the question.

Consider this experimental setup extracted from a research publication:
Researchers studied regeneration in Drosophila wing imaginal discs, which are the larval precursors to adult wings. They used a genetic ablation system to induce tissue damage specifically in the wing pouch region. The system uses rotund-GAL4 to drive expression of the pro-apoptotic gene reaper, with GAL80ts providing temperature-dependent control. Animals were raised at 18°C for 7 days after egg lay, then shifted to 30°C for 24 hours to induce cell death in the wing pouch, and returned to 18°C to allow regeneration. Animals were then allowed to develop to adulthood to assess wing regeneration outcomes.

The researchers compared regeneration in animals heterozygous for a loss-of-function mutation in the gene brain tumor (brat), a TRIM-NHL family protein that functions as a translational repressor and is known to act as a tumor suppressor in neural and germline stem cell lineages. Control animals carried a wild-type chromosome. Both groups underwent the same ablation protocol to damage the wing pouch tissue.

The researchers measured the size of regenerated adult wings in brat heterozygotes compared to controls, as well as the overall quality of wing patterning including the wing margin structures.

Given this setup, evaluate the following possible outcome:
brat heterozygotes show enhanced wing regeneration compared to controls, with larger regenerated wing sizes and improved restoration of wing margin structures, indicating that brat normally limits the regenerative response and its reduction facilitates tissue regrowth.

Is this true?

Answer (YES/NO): NO